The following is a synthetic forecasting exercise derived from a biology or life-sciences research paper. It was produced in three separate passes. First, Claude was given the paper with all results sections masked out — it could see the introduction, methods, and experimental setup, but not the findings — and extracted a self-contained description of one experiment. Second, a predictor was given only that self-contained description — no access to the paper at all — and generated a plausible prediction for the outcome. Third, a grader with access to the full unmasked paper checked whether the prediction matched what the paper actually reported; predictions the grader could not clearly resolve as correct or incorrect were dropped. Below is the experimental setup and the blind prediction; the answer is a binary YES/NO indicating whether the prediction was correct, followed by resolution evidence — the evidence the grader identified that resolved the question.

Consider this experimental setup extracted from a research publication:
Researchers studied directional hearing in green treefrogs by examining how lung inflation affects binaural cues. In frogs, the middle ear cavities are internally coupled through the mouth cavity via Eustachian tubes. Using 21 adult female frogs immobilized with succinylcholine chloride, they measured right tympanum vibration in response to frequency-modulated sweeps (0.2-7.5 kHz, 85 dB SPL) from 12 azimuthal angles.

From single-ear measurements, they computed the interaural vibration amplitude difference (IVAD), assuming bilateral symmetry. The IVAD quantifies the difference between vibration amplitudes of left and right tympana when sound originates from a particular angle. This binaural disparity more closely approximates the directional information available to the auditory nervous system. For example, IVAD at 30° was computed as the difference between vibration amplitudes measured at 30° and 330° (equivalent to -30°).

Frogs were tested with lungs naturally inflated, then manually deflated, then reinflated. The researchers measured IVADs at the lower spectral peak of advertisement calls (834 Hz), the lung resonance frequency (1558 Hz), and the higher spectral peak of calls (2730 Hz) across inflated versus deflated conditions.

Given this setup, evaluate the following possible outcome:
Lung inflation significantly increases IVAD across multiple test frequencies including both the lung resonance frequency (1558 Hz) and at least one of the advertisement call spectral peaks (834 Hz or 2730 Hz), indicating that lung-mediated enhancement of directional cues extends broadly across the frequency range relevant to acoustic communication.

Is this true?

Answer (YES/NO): NO